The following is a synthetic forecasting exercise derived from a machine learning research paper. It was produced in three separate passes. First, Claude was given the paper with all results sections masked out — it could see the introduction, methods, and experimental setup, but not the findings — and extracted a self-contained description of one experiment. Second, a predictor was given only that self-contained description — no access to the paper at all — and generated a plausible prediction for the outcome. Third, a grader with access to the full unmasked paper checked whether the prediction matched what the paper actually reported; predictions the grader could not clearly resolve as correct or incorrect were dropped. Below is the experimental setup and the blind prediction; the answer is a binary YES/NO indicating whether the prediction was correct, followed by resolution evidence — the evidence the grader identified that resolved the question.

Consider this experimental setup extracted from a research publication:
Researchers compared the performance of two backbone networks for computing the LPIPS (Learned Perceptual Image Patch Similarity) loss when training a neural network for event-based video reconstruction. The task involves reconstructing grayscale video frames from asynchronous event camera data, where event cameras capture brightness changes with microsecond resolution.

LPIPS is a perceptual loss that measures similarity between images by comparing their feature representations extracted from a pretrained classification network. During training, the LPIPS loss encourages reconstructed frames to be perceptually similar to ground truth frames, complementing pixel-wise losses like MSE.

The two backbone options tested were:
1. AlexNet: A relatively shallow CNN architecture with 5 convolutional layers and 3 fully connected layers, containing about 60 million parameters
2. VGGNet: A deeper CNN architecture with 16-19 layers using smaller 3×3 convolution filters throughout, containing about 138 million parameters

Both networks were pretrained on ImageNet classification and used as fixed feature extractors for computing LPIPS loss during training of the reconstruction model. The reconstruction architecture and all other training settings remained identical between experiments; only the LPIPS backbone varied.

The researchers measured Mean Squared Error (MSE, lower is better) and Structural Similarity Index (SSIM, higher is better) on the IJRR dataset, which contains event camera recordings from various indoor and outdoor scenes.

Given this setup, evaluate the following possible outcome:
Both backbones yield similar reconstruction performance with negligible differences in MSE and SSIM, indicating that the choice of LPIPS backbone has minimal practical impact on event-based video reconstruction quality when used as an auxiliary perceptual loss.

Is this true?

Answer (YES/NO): NO